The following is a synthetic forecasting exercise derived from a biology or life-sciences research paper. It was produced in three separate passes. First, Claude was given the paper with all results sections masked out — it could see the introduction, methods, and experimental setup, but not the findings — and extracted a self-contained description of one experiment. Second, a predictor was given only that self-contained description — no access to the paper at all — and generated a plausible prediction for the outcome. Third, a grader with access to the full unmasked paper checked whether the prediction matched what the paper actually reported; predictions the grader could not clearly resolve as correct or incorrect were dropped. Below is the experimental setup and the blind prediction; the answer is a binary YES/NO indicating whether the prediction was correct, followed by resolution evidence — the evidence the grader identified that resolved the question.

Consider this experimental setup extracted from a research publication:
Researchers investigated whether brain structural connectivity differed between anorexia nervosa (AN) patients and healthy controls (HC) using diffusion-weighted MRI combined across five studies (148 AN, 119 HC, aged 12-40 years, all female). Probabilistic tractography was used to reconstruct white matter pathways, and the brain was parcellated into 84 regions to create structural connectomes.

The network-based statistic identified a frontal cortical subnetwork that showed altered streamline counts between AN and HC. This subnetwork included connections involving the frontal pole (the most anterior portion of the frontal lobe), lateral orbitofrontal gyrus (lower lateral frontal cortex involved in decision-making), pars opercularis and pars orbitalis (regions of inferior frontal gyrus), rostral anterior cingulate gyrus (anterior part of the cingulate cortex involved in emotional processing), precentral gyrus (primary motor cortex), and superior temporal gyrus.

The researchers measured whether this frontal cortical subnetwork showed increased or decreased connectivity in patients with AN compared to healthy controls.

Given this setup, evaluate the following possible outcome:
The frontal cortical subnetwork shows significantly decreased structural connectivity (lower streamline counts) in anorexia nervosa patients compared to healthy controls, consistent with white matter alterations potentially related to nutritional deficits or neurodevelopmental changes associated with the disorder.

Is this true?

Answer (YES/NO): NO